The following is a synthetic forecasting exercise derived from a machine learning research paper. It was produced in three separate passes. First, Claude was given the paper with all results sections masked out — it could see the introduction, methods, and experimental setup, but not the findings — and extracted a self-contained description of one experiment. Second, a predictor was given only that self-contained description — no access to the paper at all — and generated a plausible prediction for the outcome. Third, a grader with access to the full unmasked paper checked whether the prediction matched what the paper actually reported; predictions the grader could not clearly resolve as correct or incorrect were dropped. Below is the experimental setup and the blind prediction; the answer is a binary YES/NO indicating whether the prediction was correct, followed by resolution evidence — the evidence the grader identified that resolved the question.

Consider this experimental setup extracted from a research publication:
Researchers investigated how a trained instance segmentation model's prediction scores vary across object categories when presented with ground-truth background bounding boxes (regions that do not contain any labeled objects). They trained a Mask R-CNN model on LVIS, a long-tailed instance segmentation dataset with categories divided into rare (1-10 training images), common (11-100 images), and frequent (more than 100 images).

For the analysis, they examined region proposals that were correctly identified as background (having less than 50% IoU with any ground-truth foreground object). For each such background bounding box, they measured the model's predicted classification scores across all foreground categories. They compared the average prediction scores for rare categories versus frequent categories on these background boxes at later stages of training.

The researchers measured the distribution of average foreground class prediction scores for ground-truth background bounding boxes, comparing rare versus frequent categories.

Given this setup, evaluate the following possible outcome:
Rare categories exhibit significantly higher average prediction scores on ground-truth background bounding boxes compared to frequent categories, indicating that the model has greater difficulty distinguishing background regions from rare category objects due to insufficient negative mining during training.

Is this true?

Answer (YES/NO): NO